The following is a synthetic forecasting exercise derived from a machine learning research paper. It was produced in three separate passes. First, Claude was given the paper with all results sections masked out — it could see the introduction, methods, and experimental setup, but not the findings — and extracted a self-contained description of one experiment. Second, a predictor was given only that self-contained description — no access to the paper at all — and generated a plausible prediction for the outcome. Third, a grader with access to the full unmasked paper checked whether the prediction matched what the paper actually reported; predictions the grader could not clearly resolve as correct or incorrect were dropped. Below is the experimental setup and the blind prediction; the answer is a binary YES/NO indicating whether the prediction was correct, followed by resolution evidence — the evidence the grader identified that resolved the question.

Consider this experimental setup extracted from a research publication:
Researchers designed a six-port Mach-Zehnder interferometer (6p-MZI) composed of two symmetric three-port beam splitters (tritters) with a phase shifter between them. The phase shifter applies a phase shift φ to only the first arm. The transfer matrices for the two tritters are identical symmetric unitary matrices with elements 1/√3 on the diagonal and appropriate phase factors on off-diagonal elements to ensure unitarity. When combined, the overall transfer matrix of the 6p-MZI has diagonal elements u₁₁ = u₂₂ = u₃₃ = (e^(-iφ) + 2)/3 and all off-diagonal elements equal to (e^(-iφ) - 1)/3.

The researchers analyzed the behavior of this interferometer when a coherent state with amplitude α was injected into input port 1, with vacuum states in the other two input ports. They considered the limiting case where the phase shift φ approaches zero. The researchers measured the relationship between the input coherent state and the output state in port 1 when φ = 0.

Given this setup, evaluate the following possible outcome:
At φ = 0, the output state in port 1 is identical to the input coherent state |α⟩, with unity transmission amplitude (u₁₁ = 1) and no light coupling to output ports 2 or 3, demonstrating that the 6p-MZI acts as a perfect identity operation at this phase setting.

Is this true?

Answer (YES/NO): YES